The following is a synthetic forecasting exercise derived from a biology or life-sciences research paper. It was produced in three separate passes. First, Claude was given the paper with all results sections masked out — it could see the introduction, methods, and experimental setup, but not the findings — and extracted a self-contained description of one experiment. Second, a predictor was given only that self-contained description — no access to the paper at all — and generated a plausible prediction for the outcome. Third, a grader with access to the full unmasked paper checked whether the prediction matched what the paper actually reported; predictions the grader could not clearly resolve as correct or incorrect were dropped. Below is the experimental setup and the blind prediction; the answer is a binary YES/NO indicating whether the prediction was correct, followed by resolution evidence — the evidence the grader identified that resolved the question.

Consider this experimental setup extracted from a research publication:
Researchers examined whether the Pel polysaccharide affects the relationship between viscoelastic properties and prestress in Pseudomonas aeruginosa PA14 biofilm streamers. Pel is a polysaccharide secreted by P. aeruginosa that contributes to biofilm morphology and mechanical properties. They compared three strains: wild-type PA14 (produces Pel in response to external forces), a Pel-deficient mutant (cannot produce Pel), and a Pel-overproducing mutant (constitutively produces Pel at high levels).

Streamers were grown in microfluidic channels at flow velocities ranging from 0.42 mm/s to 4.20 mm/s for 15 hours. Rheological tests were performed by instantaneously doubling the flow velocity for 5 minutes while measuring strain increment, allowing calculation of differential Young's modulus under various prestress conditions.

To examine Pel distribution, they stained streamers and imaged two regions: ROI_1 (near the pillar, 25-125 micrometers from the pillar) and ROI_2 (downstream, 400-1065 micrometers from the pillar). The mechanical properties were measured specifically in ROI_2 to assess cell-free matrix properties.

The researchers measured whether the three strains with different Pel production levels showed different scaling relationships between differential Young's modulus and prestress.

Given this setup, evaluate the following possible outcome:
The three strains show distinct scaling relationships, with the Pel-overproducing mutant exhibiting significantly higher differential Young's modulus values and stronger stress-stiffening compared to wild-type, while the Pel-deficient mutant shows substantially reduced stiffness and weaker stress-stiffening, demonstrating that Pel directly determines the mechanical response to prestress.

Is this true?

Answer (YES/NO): NO